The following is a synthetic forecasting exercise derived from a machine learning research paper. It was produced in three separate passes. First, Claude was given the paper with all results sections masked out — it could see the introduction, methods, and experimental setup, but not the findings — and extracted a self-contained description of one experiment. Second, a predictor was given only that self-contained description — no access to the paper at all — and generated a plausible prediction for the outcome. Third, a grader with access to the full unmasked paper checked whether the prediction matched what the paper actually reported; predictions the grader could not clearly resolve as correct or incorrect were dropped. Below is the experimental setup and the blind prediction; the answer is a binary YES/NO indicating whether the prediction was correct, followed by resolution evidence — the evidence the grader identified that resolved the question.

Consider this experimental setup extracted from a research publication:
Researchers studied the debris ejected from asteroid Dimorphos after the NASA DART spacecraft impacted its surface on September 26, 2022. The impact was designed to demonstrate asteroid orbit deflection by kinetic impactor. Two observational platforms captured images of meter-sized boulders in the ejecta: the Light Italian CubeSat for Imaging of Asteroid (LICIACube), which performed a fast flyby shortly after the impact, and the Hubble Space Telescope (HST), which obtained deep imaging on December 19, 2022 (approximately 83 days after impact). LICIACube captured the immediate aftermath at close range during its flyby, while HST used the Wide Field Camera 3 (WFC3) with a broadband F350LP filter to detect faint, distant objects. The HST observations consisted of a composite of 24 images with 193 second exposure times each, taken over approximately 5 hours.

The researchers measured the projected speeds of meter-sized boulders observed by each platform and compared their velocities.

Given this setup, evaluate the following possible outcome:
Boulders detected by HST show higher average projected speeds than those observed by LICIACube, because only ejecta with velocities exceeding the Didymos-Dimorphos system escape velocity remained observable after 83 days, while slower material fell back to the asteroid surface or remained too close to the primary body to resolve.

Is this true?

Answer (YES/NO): NO